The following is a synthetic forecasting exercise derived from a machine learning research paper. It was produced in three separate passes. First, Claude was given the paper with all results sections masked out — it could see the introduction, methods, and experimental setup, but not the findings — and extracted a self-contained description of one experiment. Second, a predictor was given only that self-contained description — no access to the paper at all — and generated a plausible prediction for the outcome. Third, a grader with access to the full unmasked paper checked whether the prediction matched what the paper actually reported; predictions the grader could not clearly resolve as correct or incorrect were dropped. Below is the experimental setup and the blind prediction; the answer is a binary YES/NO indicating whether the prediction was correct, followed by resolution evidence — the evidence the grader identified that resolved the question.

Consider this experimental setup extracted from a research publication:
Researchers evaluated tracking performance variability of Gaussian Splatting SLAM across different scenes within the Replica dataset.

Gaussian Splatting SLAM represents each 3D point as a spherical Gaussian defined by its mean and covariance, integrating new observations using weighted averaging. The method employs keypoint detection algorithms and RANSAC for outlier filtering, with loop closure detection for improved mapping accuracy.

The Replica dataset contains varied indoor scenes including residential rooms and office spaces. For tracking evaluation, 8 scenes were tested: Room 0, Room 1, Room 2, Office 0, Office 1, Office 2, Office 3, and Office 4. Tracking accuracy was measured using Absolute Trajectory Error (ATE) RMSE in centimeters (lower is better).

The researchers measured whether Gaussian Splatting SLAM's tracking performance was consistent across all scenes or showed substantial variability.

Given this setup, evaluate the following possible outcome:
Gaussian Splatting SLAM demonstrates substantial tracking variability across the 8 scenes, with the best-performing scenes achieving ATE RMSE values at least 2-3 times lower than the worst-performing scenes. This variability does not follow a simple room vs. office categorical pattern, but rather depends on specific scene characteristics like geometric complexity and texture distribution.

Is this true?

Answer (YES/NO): YES